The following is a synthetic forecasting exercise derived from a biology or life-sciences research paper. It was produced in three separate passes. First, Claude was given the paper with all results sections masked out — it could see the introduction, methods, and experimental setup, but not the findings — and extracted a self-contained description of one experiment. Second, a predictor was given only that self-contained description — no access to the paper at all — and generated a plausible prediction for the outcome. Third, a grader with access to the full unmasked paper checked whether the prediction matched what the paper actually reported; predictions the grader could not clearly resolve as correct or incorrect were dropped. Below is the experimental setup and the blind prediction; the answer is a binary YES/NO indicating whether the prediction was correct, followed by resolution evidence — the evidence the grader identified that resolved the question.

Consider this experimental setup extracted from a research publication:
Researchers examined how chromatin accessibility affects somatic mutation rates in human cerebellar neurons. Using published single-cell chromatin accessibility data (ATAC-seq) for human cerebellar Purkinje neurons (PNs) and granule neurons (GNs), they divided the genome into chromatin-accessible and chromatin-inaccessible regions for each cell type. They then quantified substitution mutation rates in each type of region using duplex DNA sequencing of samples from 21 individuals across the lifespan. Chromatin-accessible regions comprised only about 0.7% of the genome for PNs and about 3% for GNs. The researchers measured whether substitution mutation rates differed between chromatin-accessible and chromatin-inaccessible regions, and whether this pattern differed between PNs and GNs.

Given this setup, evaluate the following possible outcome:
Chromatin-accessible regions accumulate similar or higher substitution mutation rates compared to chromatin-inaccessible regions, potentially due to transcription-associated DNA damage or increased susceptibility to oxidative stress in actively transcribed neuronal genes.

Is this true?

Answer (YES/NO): YES